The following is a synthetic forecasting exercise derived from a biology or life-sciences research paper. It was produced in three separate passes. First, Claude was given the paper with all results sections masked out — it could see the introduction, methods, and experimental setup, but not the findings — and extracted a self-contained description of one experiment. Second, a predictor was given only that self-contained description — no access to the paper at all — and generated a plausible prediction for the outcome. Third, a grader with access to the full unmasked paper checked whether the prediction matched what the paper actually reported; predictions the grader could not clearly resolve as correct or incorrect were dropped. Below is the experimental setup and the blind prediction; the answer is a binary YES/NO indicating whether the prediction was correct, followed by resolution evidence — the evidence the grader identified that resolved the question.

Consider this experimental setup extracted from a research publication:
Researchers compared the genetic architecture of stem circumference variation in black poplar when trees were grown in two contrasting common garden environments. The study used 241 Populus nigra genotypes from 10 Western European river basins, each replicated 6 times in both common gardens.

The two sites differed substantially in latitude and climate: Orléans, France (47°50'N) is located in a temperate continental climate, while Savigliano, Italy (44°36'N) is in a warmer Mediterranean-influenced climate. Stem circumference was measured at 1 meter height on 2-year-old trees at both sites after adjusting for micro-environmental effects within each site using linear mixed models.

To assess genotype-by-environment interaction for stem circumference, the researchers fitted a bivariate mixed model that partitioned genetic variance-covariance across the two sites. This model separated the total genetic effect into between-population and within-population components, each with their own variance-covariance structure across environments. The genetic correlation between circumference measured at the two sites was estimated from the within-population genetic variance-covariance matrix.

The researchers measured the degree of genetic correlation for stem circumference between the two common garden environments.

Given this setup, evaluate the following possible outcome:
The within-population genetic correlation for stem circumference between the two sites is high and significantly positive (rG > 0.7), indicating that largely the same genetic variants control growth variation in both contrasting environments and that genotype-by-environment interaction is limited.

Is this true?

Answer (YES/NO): NO